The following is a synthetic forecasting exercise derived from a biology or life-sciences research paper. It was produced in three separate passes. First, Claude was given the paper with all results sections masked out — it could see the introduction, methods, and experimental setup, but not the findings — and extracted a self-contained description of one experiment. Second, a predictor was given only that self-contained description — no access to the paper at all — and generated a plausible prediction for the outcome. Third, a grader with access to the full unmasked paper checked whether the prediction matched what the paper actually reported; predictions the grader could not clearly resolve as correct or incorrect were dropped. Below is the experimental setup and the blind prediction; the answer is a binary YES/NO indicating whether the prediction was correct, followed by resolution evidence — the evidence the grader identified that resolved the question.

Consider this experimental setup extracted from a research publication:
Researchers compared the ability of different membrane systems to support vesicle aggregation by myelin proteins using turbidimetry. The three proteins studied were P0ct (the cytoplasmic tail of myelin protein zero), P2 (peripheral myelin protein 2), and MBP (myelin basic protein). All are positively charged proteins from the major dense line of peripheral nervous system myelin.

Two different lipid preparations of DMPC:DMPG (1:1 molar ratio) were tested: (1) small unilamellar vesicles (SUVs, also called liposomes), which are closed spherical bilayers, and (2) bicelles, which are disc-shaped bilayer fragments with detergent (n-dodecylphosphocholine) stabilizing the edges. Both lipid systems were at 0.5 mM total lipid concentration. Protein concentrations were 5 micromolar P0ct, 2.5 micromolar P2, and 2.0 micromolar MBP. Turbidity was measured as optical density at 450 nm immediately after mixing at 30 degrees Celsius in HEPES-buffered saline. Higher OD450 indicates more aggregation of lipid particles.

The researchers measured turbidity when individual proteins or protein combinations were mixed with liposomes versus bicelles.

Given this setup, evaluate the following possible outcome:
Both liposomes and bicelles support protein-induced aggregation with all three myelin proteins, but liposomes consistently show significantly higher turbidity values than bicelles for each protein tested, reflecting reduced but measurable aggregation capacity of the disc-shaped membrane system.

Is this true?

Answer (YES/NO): NO